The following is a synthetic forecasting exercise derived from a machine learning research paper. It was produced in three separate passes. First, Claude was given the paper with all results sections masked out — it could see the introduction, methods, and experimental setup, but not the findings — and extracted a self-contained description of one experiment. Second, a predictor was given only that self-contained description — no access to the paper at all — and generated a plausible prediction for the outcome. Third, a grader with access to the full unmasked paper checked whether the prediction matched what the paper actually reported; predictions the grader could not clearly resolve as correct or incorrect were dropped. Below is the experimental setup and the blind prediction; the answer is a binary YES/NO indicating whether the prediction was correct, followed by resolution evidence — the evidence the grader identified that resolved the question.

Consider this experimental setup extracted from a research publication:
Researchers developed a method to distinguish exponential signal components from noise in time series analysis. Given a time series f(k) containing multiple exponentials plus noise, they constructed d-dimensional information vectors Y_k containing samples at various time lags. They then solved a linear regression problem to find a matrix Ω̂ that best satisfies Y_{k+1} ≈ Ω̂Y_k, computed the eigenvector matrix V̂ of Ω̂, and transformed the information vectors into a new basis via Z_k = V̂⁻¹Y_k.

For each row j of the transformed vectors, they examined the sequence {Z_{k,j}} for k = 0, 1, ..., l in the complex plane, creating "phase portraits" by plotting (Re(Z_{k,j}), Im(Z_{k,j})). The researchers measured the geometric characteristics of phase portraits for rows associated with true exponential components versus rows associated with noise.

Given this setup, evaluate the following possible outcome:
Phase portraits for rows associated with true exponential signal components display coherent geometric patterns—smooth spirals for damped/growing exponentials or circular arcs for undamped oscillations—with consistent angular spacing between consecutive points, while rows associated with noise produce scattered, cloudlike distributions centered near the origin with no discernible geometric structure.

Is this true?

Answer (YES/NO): YES